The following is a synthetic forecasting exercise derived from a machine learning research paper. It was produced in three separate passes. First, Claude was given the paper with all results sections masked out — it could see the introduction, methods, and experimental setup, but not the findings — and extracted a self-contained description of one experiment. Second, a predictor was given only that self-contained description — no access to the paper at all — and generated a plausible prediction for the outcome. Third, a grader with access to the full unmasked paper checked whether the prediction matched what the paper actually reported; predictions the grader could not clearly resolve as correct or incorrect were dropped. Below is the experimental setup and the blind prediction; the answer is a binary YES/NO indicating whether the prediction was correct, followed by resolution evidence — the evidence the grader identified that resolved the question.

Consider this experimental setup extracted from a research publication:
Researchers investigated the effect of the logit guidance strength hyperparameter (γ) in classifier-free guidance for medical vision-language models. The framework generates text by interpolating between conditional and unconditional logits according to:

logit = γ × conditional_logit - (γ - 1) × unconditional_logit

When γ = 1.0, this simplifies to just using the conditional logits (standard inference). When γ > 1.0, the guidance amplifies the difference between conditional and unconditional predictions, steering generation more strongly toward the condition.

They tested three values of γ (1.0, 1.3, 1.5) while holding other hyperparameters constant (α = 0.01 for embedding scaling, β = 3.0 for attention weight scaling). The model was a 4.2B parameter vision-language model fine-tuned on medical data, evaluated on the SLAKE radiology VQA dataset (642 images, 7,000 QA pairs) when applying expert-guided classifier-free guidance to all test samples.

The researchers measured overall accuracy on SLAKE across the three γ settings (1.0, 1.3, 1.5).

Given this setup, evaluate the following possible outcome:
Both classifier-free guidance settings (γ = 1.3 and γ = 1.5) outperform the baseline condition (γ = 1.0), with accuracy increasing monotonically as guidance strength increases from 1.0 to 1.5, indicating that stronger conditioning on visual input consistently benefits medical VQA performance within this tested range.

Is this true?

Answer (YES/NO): NO